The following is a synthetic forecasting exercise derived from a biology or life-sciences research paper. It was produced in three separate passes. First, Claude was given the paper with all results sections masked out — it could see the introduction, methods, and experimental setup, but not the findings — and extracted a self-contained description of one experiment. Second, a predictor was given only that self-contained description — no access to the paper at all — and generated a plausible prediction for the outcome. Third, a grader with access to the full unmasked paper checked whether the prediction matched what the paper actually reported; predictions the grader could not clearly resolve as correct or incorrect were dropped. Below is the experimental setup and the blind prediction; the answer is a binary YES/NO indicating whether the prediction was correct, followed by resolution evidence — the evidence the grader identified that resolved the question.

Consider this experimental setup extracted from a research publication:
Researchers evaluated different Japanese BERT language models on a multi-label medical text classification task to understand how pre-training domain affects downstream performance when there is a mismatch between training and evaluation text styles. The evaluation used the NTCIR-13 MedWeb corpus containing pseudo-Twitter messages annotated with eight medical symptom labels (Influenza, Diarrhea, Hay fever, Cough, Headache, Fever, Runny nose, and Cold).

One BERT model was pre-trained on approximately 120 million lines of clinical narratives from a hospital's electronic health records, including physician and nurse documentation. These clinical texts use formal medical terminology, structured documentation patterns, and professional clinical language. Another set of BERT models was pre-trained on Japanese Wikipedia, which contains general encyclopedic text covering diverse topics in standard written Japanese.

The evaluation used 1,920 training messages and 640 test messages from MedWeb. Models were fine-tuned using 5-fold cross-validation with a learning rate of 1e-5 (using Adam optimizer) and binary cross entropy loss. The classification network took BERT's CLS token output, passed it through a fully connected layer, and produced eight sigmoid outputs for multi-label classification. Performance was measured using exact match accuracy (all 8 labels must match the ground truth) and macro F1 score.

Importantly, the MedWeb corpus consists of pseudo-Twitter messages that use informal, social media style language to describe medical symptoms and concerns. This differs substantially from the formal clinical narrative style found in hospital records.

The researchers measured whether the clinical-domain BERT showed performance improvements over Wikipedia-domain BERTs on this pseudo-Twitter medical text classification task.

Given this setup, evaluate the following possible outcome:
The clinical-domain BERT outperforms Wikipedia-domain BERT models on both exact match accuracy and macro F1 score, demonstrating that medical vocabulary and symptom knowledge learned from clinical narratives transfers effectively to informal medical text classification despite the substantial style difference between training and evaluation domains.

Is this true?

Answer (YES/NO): NO